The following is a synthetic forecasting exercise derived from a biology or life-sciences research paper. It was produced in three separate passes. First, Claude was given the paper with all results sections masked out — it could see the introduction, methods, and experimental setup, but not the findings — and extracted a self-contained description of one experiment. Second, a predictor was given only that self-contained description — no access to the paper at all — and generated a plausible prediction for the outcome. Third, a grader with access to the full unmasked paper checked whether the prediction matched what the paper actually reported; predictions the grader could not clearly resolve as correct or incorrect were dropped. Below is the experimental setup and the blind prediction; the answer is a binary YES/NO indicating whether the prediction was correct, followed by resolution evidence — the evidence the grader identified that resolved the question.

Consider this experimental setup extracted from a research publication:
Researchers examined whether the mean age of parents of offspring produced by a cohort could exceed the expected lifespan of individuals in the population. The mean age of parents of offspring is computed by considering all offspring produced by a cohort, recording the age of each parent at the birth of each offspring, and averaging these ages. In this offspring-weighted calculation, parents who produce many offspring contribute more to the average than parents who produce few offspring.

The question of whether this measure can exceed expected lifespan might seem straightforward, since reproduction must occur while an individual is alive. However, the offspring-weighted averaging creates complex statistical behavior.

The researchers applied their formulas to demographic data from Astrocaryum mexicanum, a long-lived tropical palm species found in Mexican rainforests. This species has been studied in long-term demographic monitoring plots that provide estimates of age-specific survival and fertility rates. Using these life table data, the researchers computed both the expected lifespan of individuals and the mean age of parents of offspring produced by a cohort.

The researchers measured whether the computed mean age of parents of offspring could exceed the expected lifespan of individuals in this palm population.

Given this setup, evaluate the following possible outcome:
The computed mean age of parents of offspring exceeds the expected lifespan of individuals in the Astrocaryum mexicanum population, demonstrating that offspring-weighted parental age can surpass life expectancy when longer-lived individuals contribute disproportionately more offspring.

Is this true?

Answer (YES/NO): YES